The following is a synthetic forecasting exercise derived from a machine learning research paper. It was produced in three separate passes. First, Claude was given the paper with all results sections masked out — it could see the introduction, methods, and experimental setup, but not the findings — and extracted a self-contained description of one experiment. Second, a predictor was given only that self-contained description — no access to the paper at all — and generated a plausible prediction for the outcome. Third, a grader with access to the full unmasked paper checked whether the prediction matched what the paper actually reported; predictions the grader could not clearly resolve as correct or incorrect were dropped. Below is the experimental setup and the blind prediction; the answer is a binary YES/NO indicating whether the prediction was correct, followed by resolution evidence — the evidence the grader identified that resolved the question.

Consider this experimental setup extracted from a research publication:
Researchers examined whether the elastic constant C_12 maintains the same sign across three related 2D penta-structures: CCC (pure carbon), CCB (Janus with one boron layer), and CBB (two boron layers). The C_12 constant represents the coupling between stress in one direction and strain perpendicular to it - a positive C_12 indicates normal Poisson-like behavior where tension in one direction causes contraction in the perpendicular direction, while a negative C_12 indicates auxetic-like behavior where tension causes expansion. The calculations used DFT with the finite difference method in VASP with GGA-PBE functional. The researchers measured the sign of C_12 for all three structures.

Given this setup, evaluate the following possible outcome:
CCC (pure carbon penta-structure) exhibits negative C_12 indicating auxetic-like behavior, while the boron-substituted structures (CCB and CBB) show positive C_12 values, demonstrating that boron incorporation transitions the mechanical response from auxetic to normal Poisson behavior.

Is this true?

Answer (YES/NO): YES